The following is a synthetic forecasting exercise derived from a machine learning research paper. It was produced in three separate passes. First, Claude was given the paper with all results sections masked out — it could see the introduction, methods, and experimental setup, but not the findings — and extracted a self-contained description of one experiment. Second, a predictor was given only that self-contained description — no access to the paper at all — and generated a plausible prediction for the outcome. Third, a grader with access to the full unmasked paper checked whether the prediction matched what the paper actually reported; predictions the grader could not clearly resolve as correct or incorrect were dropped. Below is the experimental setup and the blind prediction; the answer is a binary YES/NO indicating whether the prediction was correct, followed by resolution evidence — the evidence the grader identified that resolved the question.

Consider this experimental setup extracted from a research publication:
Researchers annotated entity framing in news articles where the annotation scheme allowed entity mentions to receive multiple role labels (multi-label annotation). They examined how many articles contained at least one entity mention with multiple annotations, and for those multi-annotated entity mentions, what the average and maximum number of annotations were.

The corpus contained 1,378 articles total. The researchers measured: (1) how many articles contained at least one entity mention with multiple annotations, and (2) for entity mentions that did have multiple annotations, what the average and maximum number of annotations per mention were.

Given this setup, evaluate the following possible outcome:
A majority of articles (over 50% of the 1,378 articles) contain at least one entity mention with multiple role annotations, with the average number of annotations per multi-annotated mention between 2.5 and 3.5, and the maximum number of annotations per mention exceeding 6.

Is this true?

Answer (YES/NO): NO